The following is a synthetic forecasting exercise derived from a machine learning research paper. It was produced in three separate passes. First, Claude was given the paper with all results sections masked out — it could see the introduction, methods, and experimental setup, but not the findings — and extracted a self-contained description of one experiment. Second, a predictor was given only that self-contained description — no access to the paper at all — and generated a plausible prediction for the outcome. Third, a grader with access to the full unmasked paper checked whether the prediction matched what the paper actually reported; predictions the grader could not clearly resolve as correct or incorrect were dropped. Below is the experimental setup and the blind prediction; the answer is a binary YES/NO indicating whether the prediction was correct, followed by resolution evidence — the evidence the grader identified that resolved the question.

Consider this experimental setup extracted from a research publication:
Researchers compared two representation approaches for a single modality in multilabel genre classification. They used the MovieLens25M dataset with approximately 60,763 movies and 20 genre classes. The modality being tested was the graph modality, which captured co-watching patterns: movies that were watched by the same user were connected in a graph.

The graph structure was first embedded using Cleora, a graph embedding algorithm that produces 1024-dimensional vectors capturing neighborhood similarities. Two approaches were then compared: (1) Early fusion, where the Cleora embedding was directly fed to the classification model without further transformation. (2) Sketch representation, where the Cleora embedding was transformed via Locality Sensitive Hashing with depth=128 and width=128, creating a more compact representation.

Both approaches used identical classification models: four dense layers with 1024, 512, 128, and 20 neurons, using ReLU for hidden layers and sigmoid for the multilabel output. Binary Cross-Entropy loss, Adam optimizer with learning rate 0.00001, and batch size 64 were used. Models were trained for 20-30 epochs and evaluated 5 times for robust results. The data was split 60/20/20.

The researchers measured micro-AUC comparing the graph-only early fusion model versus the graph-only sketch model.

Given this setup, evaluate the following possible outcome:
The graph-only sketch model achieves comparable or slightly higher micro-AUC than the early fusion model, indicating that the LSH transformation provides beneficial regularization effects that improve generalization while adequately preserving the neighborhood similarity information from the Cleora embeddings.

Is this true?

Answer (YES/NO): NO